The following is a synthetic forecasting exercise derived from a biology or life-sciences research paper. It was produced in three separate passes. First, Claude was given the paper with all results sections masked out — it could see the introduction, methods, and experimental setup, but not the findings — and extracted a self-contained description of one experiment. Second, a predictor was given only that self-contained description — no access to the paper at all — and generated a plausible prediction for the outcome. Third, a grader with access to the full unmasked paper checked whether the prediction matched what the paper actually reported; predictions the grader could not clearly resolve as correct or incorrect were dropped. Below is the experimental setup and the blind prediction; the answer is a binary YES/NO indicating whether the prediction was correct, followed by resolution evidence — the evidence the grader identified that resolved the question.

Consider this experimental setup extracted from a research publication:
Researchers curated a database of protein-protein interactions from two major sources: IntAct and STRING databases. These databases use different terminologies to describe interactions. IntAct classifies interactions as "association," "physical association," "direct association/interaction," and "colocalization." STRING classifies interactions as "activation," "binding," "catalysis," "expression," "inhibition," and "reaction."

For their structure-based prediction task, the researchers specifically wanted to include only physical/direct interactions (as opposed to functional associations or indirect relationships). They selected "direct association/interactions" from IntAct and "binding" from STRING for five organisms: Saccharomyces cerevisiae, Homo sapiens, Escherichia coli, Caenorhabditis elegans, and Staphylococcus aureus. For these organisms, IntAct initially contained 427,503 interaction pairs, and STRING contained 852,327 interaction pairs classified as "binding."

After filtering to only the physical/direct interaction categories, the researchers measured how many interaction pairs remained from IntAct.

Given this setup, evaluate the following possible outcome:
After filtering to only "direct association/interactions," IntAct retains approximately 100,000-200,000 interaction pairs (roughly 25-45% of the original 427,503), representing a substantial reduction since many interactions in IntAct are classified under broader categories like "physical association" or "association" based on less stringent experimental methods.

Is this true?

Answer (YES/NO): NO